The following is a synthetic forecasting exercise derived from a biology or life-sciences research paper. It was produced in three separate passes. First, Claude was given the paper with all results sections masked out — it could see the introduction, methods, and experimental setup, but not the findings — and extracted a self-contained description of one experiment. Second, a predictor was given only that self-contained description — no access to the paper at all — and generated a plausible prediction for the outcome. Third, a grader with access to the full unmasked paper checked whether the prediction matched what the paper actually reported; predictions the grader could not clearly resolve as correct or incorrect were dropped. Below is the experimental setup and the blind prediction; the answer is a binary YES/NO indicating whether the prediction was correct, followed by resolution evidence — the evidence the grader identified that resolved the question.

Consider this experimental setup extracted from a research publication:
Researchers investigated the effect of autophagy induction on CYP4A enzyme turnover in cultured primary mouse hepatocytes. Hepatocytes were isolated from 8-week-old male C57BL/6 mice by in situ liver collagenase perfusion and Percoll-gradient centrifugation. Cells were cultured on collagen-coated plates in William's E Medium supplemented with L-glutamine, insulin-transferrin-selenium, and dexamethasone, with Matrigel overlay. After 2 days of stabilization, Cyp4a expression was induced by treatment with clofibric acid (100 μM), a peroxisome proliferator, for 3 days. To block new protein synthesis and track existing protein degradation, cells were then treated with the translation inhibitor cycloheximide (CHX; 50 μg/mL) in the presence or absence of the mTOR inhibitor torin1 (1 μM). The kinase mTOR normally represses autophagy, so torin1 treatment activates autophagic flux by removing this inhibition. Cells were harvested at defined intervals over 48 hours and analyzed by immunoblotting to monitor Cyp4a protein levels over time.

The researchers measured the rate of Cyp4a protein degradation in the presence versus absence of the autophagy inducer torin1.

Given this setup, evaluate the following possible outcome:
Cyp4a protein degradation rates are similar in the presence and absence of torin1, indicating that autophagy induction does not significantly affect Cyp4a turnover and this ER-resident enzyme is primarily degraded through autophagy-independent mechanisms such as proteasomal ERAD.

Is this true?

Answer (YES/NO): NO